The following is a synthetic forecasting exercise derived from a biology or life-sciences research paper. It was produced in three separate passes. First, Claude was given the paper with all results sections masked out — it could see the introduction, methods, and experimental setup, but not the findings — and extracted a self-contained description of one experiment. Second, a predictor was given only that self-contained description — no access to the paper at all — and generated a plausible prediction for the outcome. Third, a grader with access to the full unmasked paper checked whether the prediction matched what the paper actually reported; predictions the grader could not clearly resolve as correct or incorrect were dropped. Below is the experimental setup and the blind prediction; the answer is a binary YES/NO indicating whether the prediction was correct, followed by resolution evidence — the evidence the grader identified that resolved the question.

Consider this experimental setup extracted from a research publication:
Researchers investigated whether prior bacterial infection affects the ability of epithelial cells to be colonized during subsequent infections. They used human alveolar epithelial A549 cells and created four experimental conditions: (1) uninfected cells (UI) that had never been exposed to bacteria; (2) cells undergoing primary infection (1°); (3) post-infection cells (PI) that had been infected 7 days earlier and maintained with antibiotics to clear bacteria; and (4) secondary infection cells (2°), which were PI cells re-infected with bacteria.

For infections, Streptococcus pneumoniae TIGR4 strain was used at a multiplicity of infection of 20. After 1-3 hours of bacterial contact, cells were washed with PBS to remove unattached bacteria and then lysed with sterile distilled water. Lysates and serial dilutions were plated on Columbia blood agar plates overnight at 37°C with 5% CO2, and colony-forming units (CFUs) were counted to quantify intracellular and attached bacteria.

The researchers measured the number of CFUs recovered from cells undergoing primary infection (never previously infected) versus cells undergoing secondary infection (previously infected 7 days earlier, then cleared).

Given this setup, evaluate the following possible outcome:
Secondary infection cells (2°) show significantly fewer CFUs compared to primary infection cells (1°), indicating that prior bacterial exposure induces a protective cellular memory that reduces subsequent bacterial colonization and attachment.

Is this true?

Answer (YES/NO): NO